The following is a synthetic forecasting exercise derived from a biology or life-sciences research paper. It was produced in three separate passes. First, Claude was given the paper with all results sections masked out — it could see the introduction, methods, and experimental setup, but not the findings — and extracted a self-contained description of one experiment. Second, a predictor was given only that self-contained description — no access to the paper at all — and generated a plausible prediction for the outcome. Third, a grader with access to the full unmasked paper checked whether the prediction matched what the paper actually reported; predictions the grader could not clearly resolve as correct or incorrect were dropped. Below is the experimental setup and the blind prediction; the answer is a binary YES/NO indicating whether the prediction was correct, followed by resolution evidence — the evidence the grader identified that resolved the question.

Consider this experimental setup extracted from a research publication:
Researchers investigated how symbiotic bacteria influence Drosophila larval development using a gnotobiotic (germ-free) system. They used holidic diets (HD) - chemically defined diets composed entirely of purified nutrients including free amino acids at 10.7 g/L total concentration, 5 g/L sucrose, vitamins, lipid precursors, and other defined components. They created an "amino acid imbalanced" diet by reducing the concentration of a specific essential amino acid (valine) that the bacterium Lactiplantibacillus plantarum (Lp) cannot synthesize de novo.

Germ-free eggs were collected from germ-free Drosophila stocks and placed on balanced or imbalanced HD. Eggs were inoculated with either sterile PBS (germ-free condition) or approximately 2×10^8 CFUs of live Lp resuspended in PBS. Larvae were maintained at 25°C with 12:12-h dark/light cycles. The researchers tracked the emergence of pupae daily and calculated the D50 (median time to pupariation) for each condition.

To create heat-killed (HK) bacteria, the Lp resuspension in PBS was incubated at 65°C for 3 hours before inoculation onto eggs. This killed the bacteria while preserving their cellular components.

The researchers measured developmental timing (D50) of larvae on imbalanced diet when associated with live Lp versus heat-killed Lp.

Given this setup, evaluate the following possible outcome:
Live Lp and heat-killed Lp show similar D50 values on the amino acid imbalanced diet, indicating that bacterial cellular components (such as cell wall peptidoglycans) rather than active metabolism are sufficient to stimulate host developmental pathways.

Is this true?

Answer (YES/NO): NO